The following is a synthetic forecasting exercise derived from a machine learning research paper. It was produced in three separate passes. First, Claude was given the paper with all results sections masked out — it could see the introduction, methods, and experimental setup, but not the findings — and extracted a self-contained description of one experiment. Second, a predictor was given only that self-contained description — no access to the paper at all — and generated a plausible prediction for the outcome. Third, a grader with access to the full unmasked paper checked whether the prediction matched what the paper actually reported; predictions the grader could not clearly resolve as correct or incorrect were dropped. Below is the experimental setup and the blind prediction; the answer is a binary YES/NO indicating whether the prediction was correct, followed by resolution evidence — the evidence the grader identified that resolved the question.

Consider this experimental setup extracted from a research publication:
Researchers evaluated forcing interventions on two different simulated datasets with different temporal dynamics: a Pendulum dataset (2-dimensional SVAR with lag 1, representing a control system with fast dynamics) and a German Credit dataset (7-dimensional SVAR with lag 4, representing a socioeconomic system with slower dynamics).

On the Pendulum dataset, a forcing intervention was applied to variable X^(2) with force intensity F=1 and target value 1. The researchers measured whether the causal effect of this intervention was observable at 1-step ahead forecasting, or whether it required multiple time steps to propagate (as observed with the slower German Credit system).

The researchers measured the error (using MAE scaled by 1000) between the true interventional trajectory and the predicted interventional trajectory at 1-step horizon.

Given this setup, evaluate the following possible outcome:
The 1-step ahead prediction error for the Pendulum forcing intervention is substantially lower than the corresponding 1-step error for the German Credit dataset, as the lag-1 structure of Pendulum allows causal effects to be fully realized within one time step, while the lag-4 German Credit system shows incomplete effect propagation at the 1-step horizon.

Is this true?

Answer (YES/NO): NO